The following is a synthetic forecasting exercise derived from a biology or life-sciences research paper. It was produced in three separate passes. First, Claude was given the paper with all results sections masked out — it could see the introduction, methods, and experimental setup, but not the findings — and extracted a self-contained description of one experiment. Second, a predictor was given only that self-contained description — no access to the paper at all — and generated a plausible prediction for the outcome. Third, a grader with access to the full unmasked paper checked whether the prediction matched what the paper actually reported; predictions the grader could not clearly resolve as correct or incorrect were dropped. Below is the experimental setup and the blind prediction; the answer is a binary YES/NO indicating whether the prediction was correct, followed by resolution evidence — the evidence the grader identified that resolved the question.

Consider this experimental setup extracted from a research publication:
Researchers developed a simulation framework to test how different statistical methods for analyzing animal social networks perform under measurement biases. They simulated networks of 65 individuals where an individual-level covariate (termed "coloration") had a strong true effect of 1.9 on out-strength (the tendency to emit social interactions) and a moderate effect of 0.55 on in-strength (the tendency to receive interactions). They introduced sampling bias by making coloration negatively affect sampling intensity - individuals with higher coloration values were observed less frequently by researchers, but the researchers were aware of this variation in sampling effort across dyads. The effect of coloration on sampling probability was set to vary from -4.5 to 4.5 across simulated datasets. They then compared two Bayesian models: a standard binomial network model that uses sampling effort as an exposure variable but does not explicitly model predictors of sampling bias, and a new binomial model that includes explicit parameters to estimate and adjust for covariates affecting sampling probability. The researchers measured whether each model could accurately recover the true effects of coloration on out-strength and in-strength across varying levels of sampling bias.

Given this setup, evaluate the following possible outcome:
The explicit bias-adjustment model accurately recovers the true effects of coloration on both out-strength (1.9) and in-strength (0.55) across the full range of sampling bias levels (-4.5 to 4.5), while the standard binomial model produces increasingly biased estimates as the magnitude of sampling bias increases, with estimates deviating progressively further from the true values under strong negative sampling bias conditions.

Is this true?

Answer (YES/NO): NO